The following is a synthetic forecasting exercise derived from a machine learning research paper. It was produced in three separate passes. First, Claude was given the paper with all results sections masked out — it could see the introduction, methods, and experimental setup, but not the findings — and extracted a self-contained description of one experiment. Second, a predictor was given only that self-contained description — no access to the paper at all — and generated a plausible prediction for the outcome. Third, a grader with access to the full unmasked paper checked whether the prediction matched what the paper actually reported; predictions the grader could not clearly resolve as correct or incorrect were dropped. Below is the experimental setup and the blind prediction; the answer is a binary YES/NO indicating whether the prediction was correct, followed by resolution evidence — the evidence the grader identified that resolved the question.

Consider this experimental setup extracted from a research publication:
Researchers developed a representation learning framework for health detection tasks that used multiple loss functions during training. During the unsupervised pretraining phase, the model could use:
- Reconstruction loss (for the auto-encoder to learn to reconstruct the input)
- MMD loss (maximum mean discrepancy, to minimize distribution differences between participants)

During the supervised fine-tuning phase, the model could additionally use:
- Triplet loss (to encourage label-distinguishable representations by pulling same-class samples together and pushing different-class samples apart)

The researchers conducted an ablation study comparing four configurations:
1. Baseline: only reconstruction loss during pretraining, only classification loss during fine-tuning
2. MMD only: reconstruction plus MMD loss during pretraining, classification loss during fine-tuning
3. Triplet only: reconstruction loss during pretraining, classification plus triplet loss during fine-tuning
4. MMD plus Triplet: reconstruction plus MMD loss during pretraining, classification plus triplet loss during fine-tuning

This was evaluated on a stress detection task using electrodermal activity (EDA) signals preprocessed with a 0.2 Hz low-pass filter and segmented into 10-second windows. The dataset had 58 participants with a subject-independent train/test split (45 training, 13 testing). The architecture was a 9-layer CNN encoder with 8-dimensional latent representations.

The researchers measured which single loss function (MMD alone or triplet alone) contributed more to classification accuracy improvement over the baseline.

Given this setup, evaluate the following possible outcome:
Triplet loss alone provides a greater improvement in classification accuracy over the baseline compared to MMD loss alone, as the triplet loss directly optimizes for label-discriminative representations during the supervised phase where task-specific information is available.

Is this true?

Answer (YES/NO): YES